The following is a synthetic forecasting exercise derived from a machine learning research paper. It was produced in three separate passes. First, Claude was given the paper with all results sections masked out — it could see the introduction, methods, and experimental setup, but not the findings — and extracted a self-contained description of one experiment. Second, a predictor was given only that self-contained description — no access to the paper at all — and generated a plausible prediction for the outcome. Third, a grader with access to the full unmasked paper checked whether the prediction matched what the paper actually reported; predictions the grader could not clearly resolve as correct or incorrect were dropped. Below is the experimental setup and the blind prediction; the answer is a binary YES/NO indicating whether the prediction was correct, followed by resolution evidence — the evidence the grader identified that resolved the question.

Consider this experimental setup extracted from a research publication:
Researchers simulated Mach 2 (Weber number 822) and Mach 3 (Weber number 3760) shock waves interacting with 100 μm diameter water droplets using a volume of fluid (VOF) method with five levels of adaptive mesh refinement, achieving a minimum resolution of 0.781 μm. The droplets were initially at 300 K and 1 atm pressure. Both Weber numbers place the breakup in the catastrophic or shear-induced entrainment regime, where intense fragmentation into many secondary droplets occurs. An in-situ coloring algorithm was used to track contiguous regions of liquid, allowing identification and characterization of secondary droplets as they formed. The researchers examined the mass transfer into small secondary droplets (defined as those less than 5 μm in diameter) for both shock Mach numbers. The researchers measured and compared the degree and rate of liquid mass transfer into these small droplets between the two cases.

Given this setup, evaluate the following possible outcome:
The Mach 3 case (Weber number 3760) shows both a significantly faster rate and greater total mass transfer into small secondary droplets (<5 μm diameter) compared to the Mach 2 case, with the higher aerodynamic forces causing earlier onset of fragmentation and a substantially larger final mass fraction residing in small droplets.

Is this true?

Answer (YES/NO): NO